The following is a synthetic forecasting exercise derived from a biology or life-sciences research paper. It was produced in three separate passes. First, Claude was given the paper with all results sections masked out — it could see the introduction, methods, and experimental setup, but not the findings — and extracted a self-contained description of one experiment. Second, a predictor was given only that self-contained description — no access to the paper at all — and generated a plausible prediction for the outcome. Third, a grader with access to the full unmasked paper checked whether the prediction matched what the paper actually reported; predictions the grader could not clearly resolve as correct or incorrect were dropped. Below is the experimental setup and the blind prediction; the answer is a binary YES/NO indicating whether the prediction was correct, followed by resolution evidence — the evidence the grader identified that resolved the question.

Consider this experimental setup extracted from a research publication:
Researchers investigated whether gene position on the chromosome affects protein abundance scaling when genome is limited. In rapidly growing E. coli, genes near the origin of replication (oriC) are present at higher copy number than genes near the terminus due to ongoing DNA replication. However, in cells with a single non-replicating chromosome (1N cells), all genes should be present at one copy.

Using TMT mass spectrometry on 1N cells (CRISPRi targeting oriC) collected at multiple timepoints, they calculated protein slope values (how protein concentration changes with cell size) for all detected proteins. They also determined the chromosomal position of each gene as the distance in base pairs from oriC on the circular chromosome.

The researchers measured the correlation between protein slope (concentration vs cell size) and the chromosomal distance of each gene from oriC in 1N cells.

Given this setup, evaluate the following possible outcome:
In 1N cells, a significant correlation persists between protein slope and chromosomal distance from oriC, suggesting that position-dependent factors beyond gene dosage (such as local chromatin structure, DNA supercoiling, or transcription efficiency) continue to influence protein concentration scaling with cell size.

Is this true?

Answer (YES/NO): YES